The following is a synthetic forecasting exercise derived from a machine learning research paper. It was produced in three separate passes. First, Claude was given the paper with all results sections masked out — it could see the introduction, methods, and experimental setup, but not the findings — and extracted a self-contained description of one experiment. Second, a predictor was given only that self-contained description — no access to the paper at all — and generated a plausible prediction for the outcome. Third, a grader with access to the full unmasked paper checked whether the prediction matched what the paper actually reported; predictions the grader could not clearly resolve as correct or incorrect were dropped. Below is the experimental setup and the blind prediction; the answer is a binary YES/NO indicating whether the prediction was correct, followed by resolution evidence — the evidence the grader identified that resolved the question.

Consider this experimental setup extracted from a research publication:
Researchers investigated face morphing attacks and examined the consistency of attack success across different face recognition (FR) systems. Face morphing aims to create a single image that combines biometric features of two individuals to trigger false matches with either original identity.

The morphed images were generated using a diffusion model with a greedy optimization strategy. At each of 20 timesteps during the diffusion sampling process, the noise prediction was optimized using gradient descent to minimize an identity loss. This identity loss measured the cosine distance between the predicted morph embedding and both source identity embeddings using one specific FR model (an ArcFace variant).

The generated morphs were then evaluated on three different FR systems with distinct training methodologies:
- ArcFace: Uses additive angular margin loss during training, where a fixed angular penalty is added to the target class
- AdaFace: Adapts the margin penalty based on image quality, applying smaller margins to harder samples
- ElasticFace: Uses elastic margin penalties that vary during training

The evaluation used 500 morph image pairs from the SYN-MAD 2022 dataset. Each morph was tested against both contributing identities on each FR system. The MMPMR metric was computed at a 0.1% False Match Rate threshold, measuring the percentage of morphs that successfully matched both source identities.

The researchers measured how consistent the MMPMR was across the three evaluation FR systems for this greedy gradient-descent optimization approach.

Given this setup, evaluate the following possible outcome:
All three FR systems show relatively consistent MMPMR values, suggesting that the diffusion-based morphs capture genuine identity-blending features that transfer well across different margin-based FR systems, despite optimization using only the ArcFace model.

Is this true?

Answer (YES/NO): YES